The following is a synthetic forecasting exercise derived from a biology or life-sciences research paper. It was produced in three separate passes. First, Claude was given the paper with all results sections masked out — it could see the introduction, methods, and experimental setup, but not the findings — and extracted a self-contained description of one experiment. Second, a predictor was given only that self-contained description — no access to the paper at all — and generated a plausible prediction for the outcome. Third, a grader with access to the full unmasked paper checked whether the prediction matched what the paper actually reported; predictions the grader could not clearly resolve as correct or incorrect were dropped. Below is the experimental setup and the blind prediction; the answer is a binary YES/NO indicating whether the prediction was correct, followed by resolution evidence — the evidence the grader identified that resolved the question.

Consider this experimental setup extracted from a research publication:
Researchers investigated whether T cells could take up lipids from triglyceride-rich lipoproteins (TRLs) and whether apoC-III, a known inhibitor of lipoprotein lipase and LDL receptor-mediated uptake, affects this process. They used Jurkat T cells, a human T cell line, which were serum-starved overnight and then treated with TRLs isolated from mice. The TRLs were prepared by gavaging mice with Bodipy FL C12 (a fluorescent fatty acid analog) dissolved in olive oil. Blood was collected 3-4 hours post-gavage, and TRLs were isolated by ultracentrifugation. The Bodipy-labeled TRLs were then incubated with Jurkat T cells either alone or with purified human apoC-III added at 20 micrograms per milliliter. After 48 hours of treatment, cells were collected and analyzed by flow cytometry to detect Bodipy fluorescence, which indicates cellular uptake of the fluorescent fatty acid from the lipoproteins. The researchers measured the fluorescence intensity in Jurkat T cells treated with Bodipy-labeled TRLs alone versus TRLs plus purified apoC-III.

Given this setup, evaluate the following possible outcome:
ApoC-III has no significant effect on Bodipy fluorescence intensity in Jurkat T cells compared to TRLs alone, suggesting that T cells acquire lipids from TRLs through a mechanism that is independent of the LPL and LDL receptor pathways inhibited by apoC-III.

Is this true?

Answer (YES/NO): NO